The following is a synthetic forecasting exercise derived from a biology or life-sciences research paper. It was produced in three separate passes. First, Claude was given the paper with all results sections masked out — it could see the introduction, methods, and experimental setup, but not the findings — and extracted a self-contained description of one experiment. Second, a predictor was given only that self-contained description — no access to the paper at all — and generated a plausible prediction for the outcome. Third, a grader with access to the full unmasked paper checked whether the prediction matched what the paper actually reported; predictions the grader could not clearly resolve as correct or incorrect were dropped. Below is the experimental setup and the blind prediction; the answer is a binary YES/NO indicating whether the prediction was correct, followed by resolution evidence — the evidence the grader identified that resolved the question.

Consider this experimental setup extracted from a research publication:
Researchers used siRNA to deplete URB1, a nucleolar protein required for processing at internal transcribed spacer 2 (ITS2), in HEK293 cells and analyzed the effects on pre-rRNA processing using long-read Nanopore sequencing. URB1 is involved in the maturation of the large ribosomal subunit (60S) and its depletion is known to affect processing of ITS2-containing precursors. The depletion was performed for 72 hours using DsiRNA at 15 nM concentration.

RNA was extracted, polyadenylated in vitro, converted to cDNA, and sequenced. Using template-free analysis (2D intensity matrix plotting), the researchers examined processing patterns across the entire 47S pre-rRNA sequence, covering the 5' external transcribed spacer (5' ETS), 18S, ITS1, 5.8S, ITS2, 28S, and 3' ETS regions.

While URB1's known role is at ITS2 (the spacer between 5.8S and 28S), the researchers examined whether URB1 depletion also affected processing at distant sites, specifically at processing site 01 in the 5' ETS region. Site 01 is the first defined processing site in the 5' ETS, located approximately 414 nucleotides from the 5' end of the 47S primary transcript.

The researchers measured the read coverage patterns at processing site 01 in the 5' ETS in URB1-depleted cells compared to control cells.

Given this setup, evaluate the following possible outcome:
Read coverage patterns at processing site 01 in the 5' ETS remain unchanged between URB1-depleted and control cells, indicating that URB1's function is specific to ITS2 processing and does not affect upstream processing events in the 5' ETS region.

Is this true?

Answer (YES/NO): NO